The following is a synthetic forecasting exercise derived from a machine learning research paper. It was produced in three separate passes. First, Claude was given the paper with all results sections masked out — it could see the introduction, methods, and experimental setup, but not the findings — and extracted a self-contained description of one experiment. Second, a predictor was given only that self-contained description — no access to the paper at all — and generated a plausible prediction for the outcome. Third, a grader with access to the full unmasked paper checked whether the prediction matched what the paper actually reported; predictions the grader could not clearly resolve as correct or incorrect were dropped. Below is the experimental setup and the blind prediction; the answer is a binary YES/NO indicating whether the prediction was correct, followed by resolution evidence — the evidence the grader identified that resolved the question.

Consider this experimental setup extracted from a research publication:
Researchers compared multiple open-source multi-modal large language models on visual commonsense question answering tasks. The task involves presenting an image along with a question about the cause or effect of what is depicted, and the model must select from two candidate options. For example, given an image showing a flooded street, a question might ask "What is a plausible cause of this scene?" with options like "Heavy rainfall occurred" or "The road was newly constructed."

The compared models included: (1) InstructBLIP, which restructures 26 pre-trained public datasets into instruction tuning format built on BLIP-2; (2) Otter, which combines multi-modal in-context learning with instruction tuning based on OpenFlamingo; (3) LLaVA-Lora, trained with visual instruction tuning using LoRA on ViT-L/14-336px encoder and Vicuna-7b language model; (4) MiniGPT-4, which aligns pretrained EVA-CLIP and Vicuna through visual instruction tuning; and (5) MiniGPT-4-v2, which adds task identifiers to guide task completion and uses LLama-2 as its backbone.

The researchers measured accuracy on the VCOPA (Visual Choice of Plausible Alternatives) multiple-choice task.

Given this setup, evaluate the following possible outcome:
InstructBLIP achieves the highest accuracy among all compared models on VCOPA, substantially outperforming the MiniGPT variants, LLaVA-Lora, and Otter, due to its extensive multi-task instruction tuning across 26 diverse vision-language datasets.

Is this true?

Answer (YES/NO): YES